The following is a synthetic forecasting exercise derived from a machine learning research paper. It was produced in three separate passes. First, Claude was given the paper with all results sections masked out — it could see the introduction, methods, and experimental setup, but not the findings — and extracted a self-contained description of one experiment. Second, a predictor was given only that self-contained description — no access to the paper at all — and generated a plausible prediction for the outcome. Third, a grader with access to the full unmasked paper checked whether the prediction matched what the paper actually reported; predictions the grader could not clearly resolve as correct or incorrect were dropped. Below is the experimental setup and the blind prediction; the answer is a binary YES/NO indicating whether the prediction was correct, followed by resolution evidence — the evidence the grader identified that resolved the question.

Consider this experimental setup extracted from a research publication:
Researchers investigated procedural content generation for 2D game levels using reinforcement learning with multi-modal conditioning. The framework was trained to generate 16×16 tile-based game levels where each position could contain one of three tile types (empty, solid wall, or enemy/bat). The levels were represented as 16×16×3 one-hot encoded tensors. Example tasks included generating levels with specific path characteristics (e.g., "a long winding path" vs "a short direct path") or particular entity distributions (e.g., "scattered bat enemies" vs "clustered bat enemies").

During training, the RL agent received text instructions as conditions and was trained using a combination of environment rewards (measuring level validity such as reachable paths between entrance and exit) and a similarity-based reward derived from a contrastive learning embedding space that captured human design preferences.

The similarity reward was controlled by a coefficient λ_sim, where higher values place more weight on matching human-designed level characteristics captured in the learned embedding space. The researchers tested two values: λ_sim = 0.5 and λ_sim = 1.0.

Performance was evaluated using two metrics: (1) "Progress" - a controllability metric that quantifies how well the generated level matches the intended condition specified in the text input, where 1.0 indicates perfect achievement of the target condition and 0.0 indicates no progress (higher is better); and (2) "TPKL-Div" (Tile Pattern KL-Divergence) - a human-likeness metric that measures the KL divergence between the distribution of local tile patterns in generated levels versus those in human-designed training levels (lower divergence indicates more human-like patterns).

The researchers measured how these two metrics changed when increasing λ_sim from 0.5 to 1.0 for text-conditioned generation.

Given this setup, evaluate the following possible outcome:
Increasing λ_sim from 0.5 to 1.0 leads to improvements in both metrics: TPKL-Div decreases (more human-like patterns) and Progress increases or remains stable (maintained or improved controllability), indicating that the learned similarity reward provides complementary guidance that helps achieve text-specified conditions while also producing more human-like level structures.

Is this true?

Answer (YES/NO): NO